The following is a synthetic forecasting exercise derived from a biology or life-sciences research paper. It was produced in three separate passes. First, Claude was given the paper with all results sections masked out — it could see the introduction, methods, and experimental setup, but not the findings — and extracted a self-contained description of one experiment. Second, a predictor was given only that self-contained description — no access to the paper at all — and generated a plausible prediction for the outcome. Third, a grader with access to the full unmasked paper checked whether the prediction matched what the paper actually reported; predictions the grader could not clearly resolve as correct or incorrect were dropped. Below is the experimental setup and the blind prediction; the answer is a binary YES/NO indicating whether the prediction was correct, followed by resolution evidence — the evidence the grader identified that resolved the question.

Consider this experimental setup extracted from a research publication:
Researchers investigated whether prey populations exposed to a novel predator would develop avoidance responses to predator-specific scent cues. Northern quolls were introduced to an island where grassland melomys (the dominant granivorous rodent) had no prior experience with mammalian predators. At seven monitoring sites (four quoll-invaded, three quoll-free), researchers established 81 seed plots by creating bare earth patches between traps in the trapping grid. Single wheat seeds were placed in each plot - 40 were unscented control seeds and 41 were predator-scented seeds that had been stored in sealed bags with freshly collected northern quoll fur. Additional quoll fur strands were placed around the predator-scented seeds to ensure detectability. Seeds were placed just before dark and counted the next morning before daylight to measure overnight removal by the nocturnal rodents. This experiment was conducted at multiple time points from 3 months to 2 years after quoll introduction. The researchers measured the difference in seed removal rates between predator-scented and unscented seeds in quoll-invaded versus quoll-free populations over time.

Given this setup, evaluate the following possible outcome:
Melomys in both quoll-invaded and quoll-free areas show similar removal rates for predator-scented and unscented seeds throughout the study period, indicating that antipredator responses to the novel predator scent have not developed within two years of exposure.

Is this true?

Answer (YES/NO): NO